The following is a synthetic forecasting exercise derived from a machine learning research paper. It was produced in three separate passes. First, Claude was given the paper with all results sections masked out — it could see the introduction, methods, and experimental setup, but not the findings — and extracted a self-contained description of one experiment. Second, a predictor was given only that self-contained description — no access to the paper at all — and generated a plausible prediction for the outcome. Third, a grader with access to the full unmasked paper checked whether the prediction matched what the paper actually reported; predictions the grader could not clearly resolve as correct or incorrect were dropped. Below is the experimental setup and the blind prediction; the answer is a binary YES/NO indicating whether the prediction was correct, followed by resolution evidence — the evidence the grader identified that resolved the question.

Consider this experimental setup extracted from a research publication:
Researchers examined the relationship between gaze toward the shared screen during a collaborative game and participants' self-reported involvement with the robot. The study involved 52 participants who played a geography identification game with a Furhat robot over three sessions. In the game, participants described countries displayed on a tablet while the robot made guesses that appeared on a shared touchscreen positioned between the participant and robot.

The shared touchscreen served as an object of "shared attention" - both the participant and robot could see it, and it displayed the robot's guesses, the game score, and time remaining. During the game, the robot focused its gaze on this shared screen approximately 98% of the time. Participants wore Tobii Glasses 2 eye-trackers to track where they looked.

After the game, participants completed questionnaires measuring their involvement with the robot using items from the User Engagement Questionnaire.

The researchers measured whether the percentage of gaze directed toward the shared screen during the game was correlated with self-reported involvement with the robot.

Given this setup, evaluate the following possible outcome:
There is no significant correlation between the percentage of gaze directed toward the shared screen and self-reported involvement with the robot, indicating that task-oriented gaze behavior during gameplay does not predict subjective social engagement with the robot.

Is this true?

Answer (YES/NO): YES